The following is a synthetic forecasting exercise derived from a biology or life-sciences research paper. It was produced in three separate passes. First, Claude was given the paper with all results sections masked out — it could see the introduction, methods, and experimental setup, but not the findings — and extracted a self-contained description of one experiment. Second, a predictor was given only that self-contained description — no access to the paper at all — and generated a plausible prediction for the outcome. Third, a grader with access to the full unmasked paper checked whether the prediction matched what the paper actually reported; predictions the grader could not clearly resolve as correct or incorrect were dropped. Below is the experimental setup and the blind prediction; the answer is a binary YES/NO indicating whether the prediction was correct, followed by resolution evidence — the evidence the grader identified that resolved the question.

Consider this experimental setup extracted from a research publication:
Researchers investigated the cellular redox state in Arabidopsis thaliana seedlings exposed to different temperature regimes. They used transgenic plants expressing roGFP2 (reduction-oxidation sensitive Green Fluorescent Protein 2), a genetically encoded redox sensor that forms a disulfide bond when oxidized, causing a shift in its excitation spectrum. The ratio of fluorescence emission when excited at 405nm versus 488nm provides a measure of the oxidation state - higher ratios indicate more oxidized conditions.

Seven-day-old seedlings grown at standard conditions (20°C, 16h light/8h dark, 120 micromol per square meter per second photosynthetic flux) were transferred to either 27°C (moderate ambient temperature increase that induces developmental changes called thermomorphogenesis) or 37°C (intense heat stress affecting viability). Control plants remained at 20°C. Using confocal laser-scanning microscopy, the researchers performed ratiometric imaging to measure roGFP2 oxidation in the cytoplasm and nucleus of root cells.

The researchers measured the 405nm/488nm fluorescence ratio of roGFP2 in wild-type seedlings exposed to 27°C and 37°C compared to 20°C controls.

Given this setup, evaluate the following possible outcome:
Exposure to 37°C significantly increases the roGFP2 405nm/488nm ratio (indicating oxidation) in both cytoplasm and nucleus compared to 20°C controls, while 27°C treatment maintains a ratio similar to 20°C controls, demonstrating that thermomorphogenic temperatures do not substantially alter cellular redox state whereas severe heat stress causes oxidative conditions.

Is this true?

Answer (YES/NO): YES